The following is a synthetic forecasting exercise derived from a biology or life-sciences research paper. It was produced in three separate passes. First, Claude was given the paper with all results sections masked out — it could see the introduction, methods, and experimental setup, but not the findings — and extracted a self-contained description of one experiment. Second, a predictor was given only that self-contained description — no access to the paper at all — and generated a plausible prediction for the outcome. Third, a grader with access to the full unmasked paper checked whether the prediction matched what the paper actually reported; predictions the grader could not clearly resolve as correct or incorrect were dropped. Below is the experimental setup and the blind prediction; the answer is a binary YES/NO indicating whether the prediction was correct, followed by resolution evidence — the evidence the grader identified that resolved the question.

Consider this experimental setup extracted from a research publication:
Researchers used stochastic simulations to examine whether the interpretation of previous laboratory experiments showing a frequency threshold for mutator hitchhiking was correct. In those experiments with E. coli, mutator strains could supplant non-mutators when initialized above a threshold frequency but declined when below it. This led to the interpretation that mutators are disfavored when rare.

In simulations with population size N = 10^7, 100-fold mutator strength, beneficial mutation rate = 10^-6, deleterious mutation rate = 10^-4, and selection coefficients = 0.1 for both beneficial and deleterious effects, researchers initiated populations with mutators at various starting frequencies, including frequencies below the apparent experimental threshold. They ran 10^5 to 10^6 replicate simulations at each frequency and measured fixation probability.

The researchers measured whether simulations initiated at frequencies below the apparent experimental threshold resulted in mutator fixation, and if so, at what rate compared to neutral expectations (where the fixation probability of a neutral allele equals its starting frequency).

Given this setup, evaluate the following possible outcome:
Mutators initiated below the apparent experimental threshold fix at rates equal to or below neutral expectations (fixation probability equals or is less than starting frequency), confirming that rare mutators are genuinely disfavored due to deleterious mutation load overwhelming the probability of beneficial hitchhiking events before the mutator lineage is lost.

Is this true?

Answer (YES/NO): NO